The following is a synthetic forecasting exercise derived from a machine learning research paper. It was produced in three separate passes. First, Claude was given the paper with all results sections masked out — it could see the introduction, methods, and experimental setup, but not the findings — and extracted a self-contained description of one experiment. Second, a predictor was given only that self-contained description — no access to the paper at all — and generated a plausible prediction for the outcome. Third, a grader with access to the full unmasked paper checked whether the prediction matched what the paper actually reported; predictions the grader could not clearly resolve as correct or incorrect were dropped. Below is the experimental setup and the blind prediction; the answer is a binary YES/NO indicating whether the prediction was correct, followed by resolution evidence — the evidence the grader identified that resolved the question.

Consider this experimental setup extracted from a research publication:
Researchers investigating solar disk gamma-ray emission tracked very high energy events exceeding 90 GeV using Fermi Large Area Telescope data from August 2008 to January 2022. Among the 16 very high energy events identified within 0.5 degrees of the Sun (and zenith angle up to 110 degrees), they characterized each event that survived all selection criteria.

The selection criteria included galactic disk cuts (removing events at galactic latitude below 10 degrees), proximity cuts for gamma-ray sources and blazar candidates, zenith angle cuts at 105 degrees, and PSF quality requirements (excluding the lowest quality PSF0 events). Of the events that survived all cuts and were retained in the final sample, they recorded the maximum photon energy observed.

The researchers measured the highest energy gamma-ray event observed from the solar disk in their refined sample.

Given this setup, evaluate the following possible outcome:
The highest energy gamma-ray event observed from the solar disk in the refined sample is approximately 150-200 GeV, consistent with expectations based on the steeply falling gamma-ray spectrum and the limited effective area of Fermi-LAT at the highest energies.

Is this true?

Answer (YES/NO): NO